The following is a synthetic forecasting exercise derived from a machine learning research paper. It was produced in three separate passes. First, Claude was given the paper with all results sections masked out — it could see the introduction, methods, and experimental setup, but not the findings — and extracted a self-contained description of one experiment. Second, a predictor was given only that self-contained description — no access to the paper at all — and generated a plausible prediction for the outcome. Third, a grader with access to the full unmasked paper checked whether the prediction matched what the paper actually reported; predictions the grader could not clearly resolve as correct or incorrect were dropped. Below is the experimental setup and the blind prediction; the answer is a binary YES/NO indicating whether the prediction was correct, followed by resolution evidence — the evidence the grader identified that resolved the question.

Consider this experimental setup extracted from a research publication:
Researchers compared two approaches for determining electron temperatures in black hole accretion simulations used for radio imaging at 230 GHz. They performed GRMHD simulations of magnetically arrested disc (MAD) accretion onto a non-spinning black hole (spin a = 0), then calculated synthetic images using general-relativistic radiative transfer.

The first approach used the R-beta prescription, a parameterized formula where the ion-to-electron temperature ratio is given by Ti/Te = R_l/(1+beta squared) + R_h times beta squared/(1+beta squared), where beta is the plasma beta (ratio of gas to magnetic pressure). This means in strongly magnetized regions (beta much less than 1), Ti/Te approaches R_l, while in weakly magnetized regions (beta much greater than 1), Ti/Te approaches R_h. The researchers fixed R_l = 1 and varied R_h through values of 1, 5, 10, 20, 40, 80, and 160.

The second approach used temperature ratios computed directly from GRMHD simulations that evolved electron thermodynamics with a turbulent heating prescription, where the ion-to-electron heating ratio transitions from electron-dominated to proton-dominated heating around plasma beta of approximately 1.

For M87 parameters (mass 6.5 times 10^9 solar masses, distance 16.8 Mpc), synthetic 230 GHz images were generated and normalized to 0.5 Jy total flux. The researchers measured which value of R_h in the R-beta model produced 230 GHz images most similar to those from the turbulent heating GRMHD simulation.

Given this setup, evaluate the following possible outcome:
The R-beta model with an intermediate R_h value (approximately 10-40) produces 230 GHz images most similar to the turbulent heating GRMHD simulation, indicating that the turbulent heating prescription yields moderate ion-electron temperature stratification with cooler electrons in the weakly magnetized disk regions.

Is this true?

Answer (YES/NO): NO